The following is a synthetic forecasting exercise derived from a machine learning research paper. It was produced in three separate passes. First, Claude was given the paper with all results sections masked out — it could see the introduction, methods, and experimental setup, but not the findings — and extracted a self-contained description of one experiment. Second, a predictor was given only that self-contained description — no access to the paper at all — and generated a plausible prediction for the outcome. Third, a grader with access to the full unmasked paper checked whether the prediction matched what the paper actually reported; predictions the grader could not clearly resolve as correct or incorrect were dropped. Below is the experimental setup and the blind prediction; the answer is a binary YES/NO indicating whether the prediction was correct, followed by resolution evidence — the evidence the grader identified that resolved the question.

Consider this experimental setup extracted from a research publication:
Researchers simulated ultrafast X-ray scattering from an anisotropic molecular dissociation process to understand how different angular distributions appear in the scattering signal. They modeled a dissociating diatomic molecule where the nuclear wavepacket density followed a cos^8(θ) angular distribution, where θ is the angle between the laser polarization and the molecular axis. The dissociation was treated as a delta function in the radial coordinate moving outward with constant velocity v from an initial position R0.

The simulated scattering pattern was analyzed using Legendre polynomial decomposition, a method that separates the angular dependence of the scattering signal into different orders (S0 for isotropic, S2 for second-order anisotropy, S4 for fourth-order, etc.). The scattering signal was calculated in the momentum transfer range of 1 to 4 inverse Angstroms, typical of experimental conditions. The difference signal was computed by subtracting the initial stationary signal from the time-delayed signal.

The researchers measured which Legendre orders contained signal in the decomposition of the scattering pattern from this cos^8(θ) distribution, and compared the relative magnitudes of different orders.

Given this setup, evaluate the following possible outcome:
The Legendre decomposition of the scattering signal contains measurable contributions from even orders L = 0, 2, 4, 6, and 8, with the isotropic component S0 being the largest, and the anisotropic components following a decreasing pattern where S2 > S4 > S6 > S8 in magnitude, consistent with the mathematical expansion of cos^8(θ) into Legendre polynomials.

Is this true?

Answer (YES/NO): NO